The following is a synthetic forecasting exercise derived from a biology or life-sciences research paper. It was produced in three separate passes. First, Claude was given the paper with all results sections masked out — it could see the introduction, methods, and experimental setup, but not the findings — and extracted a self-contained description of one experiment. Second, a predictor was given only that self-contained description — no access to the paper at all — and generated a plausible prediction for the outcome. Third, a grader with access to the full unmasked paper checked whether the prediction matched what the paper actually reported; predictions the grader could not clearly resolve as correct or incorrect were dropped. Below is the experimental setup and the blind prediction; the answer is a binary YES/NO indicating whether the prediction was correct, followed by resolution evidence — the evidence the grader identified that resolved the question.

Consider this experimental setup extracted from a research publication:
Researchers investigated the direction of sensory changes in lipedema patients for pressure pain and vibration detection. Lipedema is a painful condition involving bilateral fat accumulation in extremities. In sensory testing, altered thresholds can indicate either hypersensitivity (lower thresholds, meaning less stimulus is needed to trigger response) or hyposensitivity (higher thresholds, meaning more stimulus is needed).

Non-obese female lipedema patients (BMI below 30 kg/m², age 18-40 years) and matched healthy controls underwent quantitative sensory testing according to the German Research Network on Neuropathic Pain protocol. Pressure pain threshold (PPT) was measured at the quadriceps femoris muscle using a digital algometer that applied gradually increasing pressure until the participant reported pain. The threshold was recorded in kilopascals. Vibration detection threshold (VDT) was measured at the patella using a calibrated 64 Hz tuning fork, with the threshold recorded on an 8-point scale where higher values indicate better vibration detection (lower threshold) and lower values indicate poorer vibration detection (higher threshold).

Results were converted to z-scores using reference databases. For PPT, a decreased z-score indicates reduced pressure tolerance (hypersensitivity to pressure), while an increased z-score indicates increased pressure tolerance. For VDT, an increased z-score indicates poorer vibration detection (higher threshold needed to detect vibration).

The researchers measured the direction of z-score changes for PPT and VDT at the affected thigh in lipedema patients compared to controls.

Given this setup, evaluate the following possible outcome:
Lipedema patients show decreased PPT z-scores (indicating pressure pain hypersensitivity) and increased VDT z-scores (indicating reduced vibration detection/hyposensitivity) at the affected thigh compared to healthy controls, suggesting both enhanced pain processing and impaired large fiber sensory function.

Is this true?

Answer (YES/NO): NO